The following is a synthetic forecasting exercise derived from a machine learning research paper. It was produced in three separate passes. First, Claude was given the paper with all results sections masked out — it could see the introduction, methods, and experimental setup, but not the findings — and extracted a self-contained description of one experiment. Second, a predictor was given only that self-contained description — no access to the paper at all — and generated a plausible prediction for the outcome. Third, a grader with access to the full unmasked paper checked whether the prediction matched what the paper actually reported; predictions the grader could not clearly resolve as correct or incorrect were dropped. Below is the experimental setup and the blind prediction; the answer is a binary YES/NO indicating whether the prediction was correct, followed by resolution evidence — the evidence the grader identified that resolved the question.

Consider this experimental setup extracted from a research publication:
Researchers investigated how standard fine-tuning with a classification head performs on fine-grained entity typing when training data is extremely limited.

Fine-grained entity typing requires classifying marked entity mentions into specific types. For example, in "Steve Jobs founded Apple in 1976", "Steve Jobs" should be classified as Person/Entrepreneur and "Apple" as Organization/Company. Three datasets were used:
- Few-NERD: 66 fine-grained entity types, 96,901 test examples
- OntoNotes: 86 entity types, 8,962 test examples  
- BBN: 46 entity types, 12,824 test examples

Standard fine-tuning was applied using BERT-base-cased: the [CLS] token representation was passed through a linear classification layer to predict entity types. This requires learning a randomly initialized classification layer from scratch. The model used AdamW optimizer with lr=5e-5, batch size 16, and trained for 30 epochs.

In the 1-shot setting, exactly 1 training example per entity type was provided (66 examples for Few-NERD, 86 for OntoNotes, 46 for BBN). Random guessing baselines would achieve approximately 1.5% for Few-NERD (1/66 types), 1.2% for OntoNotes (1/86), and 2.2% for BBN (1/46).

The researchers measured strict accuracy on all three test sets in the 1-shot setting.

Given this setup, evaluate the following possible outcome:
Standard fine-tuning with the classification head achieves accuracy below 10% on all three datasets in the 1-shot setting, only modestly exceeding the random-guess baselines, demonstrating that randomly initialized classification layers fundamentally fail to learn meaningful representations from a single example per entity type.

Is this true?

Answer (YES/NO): NO